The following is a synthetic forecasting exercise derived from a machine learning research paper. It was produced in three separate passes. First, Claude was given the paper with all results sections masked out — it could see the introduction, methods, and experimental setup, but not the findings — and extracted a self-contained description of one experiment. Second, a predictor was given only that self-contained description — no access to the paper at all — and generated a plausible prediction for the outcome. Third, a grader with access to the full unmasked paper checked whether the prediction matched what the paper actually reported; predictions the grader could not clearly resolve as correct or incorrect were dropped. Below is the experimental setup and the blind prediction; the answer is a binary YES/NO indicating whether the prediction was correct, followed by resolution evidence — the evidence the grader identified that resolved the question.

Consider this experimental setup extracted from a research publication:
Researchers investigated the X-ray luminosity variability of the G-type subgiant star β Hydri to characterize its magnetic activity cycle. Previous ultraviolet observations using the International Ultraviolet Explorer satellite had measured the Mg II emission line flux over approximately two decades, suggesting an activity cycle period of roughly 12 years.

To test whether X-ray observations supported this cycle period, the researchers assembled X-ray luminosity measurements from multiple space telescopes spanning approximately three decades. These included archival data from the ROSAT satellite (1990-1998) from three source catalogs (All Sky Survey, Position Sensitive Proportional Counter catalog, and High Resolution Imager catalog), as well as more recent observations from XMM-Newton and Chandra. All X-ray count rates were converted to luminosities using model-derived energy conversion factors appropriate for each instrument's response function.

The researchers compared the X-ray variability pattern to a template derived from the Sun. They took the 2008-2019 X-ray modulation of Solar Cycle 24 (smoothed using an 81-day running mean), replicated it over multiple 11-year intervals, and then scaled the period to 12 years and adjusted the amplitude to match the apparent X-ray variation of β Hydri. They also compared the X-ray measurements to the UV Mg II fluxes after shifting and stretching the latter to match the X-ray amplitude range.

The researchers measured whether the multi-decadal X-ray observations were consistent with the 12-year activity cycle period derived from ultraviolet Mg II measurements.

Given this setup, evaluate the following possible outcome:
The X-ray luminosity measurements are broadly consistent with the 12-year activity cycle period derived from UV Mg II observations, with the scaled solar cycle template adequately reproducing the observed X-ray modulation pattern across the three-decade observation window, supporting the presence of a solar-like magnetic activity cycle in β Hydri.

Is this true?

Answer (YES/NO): YES